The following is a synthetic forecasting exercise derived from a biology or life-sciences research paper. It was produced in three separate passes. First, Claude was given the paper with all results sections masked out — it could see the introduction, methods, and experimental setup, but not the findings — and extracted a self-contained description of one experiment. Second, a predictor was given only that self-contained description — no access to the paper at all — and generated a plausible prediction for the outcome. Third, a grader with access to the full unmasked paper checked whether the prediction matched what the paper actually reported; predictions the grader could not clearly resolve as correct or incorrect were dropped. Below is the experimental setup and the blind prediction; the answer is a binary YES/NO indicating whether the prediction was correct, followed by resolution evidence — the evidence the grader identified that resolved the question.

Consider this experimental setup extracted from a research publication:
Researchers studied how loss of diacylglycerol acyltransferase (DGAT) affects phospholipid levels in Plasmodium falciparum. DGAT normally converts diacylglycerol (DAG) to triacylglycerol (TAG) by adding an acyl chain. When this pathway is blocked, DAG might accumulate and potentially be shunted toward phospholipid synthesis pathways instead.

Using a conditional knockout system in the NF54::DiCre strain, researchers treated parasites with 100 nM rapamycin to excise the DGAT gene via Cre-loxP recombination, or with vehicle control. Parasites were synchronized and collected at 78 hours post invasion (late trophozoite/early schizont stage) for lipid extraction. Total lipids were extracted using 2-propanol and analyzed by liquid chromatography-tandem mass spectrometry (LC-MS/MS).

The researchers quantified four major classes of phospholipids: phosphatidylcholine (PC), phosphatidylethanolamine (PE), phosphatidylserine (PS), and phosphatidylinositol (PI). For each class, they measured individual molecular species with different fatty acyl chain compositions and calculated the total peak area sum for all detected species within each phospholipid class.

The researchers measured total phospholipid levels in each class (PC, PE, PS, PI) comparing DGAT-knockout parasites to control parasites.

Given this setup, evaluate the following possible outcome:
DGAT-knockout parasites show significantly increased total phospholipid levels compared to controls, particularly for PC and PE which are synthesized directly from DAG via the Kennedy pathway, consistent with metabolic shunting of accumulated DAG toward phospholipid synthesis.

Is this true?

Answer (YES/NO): NO